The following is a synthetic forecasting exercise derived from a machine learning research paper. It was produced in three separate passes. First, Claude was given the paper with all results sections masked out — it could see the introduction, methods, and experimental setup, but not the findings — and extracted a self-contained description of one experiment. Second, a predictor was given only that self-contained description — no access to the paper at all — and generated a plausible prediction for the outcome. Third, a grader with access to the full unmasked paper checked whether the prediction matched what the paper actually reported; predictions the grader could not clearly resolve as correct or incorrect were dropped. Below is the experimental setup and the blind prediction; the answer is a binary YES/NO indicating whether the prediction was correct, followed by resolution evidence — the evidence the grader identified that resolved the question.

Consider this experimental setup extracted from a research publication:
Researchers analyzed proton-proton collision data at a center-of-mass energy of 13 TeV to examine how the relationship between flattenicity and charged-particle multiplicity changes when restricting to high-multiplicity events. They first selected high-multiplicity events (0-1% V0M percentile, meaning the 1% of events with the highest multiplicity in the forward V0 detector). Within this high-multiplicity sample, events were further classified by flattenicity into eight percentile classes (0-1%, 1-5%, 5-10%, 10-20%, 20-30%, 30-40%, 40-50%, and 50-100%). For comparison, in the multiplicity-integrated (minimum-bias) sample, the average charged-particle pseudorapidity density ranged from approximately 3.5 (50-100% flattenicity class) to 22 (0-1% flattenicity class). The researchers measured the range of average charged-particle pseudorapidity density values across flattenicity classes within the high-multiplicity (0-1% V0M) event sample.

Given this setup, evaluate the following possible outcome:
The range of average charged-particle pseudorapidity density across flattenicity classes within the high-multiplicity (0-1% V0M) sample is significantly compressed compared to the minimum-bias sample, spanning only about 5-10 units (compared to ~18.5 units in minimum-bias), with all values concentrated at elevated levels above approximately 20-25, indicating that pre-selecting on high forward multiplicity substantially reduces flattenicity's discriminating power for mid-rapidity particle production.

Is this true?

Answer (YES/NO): YES